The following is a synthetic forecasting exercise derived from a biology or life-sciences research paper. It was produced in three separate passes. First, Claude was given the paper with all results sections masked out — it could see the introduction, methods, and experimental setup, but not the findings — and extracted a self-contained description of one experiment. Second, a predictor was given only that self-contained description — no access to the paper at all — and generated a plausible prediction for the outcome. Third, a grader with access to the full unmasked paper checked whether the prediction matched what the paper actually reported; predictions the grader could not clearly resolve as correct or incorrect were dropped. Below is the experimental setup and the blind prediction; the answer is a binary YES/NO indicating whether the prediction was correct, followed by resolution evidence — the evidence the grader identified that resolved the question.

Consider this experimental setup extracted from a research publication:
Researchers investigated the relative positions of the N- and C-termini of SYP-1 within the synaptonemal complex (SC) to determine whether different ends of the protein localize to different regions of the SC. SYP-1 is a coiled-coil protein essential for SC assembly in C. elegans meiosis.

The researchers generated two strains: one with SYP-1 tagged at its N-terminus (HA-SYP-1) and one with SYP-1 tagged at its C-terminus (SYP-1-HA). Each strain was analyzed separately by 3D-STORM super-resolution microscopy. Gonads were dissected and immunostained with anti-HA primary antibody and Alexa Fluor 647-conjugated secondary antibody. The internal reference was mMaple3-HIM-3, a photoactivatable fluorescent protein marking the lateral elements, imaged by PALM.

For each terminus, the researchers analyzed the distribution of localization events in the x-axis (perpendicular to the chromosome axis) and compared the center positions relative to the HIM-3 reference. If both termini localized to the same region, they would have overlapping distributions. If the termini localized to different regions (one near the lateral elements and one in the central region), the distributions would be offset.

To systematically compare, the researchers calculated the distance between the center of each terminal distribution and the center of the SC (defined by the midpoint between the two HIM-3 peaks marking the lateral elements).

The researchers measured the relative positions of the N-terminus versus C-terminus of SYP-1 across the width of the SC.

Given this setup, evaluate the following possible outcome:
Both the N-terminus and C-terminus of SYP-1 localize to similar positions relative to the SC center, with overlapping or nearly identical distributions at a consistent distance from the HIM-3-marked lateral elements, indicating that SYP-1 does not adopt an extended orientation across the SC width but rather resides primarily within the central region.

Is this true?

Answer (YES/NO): NO